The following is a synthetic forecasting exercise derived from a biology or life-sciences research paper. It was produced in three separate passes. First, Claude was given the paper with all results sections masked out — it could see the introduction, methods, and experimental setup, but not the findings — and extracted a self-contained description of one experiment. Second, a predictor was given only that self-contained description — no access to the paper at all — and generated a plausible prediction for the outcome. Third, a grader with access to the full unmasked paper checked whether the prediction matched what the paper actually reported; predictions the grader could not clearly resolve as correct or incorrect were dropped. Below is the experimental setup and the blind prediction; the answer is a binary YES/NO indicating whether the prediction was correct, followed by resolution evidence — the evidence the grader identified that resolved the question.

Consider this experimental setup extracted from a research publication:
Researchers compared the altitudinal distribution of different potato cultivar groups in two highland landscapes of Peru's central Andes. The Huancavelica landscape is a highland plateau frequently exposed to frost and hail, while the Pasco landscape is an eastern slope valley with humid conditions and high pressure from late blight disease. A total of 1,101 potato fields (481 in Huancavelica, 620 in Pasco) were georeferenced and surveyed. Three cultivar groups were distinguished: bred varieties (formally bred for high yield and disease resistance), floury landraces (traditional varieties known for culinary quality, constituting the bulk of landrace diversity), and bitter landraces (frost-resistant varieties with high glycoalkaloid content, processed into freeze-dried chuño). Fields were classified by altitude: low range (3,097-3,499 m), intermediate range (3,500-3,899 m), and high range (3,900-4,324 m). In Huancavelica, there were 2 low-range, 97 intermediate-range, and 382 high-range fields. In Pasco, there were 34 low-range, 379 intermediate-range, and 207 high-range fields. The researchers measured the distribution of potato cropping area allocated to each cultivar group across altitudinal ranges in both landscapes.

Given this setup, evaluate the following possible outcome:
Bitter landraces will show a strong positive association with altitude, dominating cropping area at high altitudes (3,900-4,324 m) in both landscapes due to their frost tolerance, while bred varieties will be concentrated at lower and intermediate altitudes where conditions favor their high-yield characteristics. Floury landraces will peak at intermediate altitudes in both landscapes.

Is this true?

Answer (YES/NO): NO